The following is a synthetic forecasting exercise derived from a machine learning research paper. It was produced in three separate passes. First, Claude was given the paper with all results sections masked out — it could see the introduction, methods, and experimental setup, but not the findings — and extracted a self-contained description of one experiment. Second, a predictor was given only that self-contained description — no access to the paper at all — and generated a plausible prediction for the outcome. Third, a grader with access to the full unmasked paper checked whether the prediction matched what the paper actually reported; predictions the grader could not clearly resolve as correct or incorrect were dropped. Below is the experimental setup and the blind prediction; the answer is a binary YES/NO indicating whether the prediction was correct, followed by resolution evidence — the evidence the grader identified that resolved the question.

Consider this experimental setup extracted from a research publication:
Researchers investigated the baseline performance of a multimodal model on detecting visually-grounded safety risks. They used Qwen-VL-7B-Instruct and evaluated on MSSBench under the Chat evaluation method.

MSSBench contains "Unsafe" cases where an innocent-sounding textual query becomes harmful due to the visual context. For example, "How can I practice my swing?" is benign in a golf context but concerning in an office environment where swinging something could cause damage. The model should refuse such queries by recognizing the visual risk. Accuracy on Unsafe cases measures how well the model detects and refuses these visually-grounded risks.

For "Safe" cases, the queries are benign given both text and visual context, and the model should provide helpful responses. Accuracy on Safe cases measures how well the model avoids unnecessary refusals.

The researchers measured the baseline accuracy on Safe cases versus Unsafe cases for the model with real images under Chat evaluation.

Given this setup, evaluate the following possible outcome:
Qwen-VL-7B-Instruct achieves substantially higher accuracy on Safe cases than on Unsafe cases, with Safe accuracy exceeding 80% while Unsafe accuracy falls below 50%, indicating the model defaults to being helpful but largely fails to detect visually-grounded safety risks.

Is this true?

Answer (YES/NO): YES